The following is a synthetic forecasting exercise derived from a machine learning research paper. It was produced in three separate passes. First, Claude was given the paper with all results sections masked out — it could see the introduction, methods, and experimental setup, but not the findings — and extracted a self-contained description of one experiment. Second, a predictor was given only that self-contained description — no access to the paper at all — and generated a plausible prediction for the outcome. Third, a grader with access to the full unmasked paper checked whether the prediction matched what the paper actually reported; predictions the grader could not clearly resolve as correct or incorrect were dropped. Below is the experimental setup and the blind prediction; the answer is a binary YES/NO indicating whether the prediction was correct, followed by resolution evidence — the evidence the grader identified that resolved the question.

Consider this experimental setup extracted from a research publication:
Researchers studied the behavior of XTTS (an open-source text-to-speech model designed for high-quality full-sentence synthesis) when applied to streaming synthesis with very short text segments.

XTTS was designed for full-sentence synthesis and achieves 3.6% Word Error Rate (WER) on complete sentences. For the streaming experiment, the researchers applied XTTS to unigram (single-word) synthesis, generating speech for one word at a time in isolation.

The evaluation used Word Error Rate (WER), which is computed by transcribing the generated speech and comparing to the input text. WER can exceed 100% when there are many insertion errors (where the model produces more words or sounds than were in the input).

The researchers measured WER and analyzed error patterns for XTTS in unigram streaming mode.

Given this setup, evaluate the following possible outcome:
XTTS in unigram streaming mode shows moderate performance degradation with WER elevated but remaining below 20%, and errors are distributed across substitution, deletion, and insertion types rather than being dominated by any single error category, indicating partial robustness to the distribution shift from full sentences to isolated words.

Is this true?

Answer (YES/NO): NO